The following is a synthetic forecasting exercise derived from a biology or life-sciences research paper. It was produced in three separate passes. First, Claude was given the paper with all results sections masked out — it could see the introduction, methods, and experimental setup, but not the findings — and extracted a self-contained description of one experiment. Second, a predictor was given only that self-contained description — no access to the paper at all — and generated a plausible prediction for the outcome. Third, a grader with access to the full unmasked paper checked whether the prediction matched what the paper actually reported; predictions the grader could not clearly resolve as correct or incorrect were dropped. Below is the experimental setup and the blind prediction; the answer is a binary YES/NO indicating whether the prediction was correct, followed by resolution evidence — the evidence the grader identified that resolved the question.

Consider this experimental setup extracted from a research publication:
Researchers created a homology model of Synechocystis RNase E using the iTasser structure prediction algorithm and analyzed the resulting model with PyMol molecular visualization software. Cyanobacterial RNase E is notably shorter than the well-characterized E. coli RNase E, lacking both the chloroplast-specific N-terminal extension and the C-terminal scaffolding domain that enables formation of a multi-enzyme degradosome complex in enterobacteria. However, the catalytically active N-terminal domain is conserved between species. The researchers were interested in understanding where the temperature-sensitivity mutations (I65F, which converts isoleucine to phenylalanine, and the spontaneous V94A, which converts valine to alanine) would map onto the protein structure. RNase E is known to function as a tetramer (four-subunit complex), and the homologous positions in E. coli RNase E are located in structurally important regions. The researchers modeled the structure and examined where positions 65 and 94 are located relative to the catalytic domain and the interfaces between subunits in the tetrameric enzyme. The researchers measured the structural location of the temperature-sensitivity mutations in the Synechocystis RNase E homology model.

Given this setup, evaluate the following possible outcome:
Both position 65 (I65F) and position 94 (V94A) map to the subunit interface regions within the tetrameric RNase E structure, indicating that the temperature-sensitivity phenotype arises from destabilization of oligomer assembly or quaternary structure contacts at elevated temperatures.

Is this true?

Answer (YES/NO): NO